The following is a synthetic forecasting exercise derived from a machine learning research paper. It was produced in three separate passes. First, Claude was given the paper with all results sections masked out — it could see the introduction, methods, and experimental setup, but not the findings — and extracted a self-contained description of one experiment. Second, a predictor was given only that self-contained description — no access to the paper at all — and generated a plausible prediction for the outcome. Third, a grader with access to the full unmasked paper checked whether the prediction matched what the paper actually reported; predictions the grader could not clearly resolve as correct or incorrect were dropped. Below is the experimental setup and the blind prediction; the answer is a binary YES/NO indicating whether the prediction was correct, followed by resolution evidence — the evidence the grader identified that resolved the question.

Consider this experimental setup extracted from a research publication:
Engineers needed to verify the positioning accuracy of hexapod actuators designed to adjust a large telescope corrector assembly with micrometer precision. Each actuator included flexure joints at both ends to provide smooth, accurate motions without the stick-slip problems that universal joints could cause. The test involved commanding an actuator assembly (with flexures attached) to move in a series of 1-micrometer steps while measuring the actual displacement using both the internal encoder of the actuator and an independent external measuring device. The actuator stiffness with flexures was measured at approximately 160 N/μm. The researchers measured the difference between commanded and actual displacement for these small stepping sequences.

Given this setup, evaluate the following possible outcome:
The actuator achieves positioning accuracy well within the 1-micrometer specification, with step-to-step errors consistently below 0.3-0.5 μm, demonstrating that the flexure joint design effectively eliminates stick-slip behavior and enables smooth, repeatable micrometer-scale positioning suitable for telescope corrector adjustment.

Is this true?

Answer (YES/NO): NO